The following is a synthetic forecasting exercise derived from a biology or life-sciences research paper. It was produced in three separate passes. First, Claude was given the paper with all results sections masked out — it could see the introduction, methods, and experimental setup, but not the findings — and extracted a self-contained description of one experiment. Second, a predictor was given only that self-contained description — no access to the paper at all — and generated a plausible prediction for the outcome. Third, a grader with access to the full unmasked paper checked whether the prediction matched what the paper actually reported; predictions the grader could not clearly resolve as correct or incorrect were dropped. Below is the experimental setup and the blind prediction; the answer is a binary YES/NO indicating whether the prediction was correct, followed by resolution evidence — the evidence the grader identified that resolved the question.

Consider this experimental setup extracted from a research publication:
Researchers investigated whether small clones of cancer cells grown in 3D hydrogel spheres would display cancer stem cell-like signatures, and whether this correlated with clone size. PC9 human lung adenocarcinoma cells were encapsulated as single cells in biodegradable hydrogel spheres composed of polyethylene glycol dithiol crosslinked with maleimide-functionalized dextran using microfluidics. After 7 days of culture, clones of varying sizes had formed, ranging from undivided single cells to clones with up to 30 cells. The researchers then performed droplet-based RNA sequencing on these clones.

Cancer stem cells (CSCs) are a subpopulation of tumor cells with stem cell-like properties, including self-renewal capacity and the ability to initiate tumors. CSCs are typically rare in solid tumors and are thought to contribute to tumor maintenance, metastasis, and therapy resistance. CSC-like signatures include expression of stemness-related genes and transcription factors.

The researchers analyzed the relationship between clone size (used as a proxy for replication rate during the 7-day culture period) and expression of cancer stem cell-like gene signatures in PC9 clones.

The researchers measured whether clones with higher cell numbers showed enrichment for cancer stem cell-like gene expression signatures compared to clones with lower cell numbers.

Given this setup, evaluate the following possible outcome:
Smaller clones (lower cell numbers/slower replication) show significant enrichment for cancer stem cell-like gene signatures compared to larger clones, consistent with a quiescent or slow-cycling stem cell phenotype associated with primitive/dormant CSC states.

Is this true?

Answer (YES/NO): NO